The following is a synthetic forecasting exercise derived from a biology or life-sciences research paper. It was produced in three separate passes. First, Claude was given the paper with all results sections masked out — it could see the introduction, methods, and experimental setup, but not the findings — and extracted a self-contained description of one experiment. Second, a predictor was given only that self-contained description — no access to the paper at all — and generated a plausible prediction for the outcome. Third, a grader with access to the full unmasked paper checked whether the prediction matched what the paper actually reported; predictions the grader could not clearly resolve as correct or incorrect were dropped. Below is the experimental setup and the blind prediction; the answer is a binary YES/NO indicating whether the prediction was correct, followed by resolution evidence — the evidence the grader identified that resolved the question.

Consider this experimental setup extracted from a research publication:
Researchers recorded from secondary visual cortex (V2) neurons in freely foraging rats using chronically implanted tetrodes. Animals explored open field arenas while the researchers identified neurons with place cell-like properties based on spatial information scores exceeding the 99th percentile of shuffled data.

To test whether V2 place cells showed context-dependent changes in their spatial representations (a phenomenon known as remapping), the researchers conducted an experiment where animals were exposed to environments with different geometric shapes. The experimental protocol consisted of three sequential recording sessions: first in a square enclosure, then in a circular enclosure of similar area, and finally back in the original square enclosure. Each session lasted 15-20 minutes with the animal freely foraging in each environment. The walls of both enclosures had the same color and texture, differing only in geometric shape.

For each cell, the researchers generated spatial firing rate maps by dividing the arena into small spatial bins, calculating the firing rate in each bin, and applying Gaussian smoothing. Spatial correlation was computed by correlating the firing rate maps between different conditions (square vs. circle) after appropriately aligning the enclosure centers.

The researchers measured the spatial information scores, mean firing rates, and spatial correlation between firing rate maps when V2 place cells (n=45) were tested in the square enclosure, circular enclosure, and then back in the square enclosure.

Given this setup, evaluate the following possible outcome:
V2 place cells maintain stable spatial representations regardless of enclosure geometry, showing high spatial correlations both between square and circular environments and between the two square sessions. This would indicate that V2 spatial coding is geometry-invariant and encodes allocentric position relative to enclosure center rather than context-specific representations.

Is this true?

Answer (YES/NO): NO